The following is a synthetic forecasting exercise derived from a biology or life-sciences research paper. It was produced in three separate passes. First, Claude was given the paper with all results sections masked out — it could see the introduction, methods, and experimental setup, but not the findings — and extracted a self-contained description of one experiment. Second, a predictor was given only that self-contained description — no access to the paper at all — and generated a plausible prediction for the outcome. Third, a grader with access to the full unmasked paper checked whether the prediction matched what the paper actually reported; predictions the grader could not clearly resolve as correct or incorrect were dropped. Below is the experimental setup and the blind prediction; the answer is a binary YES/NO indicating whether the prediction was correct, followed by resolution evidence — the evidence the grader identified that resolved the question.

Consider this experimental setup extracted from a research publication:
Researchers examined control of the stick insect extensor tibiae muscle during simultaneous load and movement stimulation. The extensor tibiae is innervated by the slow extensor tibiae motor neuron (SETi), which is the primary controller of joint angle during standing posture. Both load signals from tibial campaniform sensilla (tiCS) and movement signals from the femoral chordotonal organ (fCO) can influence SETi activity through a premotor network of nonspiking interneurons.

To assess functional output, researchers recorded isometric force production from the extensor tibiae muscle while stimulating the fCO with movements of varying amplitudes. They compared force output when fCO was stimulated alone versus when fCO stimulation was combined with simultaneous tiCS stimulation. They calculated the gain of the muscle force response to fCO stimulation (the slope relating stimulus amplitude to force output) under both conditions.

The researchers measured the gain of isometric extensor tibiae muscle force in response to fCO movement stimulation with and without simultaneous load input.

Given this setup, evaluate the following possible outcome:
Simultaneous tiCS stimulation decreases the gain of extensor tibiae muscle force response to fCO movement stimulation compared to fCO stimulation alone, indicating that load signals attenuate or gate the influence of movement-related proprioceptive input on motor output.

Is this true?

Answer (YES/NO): YES